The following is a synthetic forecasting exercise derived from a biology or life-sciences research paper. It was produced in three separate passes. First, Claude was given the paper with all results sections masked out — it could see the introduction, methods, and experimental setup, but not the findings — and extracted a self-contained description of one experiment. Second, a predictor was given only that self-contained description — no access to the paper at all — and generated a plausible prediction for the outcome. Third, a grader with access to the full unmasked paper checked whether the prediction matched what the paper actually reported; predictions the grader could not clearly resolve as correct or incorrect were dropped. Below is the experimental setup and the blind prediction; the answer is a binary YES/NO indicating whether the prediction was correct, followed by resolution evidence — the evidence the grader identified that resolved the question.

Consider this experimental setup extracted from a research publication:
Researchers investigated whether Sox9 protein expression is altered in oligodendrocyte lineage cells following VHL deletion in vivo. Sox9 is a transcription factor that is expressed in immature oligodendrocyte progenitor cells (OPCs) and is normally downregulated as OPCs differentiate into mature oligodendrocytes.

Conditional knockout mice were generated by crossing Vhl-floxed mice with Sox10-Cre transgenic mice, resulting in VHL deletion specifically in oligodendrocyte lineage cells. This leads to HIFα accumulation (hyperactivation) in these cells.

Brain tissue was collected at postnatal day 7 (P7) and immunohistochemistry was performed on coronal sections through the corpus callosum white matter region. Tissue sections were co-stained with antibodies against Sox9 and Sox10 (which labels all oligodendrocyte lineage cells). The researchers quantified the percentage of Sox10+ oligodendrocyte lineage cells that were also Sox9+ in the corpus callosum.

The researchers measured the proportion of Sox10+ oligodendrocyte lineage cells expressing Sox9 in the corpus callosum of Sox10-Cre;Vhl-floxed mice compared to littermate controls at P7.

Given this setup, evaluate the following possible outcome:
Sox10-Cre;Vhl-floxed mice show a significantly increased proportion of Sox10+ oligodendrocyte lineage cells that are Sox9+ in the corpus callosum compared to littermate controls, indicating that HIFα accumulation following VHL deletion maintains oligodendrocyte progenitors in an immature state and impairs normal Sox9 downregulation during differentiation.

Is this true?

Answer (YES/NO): YES